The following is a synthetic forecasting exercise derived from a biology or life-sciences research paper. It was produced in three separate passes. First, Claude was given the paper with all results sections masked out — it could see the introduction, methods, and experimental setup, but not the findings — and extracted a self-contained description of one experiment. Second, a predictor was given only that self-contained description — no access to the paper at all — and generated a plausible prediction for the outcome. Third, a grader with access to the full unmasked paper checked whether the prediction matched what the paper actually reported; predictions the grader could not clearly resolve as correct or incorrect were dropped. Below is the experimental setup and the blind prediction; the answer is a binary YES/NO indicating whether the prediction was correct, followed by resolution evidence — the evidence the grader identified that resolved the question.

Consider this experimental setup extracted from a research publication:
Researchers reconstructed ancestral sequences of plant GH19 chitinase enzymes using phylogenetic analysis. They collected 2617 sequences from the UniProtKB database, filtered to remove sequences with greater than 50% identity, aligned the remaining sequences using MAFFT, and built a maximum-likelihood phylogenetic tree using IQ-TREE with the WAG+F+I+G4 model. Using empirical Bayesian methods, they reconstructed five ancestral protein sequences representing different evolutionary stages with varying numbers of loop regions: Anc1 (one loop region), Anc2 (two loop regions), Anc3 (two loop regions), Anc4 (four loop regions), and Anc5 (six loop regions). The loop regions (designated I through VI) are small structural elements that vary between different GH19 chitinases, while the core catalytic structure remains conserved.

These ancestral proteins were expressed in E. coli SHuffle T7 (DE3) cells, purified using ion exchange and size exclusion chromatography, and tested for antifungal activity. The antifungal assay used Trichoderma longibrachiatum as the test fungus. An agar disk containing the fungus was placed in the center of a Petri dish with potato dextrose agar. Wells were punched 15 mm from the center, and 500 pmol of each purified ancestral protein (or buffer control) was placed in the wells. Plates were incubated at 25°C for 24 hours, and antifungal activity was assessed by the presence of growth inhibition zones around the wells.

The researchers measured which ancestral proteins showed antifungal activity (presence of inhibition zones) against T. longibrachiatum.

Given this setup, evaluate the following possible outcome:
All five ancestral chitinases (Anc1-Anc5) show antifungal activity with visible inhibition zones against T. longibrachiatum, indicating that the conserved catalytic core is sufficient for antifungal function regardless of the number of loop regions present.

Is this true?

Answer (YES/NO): NO